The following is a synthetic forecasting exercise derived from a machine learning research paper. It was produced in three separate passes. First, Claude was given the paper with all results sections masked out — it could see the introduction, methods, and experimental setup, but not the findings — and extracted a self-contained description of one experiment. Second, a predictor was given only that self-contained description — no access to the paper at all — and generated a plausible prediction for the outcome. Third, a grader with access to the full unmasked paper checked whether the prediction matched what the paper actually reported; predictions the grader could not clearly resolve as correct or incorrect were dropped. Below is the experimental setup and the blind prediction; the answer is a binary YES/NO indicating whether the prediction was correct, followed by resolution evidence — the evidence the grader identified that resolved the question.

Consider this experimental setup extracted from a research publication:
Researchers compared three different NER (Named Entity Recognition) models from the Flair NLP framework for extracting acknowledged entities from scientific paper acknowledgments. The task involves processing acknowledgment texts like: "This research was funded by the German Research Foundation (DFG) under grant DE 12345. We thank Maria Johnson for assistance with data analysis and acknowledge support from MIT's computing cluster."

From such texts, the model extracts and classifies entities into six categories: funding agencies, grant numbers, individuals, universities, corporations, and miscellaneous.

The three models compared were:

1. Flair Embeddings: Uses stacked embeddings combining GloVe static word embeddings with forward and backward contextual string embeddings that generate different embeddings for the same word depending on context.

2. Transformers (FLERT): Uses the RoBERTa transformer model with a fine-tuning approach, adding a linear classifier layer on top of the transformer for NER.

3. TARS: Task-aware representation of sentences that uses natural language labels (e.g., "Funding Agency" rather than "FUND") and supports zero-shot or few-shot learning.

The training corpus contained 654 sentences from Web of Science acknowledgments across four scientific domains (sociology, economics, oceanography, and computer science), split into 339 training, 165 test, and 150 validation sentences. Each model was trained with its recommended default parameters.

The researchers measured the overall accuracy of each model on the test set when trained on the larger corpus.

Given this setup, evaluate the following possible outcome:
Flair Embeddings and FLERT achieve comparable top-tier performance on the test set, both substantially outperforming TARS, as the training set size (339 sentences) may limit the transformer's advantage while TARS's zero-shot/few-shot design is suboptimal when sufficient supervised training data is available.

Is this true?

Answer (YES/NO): NO